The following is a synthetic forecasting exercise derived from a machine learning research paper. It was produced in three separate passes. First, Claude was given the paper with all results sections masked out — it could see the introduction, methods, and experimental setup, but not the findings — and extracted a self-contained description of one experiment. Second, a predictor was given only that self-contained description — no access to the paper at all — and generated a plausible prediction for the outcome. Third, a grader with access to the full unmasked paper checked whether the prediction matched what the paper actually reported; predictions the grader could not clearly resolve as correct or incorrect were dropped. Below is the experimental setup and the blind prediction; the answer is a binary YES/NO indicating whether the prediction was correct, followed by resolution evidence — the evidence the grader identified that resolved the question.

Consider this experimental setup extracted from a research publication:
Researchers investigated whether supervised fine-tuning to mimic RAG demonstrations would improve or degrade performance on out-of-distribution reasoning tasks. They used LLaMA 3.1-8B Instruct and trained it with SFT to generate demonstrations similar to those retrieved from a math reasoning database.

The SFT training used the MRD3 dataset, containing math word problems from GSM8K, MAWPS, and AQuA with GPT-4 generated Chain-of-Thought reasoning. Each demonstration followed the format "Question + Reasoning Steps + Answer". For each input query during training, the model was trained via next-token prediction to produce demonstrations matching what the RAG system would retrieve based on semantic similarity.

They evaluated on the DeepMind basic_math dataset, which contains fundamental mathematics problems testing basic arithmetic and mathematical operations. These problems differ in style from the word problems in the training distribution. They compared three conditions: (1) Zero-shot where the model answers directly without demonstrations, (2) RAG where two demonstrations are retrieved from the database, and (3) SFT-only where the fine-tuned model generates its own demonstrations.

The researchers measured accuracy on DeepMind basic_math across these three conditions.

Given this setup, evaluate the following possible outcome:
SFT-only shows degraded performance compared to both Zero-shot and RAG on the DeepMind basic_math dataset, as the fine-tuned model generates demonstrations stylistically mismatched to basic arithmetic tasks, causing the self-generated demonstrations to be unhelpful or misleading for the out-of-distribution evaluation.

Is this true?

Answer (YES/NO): NO